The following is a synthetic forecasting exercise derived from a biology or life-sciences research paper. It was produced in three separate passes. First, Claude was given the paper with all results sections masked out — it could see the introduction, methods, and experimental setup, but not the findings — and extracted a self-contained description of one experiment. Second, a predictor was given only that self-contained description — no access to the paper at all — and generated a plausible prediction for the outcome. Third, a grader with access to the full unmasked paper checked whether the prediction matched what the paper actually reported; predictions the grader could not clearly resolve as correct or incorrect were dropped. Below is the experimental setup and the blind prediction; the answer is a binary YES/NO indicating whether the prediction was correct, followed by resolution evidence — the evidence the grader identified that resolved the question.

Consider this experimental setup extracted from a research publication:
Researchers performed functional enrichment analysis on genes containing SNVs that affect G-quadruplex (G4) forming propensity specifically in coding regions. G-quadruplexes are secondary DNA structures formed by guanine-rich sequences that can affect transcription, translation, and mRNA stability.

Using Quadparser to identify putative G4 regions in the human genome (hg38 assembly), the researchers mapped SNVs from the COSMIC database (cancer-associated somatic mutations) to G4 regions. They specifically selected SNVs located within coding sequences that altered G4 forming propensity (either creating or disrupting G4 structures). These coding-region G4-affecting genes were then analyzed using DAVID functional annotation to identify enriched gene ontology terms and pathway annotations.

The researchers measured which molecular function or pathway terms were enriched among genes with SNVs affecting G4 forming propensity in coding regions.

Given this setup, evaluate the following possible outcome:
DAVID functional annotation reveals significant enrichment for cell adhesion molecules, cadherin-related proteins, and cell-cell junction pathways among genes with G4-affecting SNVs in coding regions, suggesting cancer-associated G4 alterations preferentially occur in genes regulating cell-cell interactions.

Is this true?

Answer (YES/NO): NO